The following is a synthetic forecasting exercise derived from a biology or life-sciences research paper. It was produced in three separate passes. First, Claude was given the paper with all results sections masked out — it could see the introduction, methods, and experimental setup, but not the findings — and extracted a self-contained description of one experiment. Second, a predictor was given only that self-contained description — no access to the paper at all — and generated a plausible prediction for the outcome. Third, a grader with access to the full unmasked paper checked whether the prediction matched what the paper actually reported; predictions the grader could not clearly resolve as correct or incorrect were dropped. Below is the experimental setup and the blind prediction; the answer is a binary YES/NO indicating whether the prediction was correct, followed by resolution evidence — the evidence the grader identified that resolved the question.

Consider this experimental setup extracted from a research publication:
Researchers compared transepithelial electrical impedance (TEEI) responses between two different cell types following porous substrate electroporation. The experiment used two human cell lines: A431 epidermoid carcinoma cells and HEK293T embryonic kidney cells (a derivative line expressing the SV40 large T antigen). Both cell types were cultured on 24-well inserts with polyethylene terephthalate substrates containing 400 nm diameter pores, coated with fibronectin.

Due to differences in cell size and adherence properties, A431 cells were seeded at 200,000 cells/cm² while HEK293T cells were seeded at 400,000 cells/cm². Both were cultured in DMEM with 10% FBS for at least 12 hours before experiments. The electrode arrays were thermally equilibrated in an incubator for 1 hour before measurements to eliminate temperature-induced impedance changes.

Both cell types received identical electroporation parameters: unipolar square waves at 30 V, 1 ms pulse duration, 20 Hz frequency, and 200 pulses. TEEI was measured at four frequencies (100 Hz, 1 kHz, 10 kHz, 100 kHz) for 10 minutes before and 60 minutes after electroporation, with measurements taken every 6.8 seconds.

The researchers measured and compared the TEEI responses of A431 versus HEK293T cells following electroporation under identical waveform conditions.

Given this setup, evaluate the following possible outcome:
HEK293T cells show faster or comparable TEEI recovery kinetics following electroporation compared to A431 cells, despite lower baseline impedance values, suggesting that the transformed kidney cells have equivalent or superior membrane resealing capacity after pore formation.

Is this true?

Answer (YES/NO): NO